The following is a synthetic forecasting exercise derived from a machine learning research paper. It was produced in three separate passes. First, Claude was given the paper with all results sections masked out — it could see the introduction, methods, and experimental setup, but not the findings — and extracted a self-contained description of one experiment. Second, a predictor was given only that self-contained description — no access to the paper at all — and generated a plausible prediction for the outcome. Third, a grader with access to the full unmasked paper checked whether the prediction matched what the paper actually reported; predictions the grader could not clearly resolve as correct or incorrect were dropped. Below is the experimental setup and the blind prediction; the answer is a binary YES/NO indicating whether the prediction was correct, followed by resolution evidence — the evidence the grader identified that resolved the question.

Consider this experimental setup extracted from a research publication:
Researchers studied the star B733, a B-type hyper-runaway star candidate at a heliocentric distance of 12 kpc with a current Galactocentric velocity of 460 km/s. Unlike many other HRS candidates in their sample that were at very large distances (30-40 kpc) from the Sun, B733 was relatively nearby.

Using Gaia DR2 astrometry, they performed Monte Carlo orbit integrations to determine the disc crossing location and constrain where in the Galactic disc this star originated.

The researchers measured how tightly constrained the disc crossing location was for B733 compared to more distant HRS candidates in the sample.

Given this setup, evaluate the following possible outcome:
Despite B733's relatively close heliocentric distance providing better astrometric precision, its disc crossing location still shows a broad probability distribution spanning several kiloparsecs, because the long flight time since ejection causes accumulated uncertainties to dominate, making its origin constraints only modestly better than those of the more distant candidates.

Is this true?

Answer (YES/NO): NO